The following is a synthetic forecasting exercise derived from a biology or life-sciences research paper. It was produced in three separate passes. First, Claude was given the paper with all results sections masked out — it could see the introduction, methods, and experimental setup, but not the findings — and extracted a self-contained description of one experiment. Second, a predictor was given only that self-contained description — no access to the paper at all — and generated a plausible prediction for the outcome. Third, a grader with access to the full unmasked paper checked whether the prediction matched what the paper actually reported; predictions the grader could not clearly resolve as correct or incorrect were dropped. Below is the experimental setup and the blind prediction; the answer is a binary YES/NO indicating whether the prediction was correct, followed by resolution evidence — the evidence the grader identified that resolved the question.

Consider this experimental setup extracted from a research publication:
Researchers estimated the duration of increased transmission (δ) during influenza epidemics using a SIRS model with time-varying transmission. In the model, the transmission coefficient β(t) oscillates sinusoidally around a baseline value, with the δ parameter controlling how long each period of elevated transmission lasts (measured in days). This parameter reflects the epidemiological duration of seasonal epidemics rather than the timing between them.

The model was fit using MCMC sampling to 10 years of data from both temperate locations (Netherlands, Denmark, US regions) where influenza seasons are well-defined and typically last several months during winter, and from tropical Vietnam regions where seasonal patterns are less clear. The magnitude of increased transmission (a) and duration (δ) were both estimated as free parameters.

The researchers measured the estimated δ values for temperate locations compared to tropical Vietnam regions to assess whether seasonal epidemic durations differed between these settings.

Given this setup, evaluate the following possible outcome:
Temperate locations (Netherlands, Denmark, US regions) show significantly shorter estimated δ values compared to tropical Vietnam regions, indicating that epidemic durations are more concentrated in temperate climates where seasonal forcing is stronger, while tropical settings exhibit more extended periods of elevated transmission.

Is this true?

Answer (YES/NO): YES